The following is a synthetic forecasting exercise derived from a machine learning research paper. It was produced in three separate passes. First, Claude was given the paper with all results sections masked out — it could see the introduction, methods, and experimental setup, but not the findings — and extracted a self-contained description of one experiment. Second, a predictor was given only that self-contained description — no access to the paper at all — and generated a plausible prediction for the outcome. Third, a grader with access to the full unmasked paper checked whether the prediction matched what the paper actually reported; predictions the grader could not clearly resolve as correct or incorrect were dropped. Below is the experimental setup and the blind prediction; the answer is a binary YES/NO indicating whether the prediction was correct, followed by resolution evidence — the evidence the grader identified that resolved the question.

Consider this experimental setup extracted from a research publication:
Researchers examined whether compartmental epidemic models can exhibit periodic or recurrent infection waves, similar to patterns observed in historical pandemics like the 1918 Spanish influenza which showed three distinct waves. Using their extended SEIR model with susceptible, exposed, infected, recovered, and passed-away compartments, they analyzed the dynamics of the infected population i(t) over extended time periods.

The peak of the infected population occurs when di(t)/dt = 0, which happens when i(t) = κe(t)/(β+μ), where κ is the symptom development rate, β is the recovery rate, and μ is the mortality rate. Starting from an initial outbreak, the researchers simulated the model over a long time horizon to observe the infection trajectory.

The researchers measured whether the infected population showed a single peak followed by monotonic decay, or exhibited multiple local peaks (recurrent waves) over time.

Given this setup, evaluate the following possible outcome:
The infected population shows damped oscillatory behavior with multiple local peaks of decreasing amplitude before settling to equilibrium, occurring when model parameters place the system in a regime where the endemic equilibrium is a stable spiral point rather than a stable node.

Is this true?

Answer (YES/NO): NO